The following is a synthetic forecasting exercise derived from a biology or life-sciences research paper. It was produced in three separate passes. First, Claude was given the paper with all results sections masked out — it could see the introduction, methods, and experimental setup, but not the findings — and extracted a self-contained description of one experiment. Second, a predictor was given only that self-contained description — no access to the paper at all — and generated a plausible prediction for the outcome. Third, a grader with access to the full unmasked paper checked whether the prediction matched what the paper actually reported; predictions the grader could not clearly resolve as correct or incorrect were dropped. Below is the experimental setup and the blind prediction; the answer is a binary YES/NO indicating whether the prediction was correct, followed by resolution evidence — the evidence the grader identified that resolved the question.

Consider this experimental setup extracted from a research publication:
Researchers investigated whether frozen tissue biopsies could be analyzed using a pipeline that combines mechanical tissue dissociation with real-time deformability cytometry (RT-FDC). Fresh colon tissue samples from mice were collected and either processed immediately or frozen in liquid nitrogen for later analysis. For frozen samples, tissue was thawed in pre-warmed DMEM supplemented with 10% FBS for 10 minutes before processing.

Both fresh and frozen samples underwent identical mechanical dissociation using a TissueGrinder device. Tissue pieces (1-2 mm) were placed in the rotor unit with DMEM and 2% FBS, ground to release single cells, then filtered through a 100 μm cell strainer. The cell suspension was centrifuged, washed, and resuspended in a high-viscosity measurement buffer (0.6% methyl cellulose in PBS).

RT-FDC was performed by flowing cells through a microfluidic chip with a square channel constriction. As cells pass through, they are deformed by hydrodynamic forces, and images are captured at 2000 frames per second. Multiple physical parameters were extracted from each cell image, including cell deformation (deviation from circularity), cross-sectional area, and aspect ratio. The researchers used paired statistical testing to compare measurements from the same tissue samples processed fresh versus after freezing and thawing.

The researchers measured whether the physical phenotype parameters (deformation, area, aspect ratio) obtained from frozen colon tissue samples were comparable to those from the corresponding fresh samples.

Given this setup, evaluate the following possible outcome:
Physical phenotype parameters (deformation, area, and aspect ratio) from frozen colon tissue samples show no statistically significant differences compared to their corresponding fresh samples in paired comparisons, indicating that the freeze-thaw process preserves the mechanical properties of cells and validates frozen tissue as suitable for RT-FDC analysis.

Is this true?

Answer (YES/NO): NO